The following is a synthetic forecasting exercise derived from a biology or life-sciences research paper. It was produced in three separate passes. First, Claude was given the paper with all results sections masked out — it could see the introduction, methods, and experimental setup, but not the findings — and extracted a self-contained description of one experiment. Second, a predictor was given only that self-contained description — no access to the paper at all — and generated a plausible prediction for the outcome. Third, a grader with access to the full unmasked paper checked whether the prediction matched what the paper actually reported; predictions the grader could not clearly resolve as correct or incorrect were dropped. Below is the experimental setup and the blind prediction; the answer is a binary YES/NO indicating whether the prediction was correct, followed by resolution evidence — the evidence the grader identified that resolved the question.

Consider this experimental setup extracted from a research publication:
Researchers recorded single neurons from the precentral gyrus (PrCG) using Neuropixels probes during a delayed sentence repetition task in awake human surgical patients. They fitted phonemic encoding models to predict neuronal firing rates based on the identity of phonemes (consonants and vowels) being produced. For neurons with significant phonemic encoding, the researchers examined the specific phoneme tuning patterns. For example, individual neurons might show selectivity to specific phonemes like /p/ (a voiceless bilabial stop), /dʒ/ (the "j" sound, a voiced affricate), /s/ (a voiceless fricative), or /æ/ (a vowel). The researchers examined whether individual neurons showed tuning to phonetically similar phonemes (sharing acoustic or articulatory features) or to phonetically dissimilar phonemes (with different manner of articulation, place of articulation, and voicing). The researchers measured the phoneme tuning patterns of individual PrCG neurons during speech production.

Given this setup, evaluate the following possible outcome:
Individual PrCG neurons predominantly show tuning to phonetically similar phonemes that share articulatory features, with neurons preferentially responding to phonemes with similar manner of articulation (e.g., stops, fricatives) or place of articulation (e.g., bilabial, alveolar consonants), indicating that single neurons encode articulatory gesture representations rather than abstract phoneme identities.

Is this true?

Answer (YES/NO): NO